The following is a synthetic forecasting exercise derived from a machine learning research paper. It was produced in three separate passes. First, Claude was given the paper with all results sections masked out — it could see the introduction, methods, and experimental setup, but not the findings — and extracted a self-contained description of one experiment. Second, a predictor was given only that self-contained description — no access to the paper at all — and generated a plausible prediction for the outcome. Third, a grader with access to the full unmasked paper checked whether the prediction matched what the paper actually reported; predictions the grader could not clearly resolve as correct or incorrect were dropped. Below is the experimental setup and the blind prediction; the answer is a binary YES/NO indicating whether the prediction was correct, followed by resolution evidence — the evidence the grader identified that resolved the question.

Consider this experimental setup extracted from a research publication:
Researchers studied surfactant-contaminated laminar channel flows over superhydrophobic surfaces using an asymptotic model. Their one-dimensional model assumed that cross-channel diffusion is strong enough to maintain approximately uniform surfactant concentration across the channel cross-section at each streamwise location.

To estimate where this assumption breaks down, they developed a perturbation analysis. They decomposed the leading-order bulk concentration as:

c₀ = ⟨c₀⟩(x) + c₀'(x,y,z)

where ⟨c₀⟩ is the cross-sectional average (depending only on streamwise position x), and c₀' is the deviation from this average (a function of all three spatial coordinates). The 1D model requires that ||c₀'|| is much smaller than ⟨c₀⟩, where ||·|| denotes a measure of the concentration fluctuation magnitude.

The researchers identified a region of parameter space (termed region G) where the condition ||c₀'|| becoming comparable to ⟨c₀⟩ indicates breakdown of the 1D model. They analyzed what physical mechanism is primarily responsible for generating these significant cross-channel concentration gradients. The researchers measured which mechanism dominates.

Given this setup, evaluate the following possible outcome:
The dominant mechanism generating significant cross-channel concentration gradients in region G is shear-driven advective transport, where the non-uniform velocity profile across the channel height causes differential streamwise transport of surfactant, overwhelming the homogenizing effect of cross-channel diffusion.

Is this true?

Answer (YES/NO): YES